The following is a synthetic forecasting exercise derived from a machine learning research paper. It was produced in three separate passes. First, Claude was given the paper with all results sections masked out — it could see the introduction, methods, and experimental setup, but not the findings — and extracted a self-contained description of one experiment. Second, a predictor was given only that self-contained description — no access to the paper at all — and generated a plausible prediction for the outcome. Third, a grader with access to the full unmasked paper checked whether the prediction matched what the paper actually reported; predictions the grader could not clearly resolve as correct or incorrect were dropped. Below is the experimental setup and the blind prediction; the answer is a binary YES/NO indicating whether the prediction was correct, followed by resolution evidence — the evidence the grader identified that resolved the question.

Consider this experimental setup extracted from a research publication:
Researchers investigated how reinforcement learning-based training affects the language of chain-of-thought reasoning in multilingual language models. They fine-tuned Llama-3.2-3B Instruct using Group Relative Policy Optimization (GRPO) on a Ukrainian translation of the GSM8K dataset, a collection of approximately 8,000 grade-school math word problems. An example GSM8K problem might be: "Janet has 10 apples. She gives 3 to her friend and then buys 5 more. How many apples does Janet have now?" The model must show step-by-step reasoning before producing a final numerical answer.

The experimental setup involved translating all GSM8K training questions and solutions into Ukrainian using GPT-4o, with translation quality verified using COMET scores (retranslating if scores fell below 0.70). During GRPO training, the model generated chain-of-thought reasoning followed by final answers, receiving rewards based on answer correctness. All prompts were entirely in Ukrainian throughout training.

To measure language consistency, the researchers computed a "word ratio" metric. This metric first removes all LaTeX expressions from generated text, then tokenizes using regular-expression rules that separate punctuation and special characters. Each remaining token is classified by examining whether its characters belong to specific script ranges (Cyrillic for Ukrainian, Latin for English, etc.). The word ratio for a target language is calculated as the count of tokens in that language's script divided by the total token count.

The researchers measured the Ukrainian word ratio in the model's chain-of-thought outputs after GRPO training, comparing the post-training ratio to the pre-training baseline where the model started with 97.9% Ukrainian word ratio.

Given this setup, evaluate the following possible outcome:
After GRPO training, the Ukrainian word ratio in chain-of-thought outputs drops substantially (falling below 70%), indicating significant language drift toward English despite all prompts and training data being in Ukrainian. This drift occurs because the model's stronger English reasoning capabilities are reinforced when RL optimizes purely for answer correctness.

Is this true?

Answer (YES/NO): YES